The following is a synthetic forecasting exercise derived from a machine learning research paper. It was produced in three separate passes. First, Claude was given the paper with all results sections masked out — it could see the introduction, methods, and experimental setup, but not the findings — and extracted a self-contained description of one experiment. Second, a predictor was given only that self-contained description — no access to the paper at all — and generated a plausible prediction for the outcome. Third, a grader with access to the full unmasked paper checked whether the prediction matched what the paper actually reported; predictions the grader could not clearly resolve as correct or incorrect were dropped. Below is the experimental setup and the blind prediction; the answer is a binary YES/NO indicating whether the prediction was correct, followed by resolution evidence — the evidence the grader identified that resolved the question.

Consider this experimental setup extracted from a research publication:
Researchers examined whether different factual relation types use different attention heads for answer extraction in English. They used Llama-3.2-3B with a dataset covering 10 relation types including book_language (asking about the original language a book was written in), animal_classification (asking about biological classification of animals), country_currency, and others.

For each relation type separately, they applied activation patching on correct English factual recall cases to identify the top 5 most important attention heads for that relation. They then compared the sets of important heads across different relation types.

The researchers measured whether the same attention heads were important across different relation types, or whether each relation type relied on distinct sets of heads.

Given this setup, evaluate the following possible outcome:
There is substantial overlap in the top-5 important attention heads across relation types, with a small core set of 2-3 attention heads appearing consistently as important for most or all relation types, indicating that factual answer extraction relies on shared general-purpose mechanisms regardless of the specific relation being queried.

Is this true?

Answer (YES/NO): NO